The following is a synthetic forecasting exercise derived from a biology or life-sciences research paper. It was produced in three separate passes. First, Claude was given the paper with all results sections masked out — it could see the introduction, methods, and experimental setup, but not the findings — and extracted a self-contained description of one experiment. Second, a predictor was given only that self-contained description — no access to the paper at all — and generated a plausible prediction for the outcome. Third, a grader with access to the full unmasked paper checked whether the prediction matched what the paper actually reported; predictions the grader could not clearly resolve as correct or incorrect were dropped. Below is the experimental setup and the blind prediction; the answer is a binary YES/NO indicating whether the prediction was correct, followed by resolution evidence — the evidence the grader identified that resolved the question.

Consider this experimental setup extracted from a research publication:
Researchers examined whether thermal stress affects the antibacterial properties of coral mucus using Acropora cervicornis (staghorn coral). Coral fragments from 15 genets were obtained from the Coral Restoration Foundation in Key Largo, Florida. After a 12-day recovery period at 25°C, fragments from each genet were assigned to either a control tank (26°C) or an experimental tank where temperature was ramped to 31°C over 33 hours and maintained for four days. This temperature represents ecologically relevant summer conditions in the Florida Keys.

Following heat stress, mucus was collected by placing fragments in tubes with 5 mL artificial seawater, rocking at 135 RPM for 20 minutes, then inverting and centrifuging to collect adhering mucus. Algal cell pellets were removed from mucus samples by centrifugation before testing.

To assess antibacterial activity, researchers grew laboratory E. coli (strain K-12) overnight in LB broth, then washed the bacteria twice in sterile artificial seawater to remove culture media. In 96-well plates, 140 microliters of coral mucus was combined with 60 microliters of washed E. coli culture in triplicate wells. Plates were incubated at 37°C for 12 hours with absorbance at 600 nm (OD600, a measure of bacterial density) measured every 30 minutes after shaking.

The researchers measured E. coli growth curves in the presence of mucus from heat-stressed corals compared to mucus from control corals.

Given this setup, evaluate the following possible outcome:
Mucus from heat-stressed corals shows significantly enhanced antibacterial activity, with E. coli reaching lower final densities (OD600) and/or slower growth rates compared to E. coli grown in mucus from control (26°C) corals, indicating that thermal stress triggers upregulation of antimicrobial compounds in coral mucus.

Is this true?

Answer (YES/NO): YES